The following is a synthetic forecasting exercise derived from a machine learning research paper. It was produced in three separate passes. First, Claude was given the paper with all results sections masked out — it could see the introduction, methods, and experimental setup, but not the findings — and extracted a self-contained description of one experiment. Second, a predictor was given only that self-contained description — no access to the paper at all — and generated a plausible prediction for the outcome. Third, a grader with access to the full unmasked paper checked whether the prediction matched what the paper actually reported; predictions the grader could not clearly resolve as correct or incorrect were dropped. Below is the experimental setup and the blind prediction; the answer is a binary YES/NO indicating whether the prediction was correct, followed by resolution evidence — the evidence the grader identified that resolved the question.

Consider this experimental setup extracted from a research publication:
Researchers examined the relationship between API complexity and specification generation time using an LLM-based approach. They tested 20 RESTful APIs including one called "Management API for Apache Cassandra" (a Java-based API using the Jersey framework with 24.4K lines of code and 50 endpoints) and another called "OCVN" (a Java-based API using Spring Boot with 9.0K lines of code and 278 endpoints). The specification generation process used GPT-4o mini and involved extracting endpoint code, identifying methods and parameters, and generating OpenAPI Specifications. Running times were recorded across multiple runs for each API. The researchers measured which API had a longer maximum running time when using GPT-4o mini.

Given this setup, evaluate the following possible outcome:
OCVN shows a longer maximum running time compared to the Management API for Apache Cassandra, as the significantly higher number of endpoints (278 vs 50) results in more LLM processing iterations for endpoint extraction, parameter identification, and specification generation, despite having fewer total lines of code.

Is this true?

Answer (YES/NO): NO